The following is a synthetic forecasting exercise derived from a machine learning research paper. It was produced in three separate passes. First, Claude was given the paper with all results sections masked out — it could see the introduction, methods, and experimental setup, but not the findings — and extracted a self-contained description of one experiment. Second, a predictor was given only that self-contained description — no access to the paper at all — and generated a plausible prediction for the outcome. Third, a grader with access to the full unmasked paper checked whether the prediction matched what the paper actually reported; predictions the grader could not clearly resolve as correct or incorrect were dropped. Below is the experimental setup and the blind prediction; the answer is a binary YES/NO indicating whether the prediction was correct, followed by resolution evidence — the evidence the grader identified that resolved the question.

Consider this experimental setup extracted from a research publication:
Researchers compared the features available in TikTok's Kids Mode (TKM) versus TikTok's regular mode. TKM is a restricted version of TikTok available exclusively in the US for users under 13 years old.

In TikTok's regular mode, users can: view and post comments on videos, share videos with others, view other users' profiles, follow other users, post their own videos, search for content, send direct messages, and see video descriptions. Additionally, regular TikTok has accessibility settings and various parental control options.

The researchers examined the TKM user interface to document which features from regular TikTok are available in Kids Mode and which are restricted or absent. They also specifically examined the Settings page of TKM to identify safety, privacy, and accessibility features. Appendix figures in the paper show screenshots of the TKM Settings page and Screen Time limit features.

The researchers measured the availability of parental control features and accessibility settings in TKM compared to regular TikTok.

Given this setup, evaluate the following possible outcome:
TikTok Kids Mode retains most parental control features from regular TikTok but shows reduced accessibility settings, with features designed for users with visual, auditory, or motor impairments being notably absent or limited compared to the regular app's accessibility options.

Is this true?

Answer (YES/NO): NO